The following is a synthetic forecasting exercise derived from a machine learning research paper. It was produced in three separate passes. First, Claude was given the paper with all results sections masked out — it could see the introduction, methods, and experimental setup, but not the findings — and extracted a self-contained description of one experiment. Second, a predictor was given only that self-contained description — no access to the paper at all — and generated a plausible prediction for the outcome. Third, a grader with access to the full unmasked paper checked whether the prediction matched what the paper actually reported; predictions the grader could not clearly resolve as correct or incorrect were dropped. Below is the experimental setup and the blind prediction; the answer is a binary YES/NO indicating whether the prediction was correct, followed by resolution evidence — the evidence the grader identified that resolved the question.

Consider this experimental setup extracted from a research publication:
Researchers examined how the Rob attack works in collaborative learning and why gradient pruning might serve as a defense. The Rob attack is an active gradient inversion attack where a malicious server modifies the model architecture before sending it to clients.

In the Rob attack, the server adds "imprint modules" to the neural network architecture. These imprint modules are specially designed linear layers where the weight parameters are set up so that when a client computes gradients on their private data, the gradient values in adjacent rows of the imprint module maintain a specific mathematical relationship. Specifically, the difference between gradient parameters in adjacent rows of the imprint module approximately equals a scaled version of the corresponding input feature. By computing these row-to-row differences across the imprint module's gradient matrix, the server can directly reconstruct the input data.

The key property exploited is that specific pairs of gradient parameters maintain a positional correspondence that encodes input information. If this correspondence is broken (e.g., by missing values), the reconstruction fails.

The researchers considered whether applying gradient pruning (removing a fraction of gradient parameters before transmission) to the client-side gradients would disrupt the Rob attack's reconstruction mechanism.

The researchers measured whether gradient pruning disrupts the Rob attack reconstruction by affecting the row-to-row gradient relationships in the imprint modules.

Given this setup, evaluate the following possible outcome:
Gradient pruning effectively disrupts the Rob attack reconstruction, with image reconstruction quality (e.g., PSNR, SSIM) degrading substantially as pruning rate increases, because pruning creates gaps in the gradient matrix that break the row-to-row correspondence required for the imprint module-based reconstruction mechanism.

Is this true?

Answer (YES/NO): YES